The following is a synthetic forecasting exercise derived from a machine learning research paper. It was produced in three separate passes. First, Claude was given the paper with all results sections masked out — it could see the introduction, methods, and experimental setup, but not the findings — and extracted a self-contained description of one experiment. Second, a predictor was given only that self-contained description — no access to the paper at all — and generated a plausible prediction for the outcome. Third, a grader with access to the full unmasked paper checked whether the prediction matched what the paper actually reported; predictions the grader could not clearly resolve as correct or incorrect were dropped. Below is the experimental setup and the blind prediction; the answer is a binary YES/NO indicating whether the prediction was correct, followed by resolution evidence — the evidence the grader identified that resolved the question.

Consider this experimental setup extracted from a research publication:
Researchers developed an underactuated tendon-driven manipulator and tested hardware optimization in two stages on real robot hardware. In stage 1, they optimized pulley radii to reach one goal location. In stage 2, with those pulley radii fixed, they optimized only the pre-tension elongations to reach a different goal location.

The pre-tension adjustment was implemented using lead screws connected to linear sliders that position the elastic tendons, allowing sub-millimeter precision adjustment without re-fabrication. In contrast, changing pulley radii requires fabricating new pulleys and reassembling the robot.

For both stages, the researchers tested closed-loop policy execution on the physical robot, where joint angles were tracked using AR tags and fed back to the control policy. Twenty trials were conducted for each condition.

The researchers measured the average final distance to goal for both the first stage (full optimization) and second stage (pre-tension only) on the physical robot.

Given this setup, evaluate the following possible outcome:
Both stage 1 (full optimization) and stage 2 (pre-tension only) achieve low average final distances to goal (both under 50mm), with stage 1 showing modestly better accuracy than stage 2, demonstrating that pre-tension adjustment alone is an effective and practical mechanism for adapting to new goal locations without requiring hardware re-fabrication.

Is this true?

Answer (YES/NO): NO